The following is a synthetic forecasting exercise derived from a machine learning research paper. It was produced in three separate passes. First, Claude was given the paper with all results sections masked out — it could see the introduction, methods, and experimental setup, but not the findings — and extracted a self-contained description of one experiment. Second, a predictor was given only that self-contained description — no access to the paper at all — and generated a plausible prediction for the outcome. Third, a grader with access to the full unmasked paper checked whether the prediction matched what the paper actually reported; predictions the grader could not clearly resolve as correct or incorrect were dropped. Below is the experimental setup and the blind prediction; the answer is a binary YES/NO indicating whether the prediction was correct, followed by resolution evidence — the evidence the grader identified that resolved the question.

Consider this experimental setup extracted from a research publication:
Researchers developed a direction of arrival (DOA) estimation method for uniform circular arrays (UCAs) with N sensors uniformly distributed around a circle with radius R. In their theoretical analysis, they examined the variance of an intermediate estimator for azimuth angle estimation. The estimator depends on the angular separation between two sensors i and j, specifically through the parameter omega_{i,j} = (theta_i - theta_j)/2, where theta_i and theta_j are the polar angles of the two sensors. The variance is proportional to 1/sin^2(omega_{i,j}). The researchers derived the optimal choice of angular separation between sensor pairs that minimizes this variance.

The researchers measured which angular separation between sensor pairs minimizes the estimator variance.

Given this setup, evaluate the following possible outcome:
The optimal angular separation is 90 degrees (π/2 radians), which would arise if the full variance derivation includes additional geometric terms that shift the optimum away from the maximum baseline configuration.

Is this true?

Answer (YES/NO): NO